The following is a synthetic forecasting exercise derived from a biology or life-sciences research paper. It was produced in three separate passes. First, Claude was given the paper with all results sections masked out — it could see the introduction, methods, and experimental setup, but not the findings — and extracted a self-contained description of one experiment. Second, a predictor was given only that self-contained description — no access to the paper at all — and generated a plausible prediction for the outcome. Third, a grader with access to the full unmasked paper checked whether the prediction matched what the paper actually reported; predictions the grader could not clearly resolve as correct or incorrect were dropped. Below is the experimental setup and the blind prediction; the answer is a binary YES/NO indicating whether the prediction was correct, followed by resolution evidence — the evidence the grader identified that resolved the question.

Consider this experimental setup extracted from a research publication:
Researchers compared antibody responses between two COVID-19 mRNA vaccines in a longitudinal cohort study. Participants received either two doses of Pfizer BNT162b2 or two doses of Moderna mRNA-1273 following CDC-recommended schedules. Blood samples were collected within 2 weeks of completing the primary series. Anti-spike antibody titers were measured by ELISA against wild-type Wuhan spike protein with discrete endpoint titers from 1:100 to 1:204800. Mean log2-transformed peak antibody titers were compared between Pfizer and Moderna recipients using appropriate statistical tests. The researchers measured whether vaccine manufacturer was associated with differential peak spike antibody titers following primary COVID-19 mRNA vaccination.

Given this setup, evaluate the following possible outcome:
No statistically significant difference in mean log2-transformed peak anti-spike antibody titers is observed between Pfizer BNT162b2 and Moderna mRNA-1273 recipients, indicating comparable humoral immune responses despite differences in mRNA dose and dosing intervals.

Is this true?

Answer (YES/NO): YES